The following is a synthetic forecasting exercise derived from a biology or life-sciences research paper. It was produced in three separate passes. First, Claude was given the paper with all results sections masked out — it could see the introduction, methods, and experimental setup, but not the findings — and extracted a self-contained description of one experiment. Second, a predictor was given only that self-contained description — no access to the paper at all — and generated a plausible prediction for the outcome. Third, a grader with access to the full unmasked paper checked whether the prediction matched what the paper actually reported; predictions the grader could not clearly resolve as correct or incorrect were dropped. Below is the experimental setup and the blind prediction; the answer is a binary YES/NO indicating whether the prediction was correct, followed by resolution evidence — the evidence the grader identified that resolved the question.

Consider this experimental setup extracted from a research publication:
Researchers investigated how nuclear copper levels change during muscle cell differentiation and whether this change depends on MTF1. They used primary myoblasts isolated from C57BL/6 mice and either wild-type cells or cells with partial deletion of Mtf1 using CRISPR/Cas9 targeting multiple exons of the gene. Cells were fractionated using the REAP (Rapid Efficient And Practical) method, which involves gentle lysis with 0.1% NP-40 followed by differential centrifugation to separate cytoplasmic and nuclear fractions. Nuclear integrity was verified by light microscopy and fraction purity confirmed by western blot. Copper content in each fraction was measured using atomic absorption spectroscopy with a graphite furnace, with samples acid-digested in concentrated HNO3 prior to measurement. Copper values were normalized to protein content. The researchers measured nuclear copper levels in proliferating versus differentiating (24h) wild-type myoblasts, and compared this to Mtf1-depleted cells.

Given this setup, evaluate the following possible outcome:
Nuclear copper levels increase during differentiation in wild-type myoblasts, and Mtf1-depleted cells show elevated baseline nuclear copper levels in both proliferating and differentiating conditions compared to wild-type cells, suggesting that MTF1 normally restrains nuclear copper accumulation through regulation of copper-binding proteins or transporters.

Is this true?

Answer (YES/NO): NO